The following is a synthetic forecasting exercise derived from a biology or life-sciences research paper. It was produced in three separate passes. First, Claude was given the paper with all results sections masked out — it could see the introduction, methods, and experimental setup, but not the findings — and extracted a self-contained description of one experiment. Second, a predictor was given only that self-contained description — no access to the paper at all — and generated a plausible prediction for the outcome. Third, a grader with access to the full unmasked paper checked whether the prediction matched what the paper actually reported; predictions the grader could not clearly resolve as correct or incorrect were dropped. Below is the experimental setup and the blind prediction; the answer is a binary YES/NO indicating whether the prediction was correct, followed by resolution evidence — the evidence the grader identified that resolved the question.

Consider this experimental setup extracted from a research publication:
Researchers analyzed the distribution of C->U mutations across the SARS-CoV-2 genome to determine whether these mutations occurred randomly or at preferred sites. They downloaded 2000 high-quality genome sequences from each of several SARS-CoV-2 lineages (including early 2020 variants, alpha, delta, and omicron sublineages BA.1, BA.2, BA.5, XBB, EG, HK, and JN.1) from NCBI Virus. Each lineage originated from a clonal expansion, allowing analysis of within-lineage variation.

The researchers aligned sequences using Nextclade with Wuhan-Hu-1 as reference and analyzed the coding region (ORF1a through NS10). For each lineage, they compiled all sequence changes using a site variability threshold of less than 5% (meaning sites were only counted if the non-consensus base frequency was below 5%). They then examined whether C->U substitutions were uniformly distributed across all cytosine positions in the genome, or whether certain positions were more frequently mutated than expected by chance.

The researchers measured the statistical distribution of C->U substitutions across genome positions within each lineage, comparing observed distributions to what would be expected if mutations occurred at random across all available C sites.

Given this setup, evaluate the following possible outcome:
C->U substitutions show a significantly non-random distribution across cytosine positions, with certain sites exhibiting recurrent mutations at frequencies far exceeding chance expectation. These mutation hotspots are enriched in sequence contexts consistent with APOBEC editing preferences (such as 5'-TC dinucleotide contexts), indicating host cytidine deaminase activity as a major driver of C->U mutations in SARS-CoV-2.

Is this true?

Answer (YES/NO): NO